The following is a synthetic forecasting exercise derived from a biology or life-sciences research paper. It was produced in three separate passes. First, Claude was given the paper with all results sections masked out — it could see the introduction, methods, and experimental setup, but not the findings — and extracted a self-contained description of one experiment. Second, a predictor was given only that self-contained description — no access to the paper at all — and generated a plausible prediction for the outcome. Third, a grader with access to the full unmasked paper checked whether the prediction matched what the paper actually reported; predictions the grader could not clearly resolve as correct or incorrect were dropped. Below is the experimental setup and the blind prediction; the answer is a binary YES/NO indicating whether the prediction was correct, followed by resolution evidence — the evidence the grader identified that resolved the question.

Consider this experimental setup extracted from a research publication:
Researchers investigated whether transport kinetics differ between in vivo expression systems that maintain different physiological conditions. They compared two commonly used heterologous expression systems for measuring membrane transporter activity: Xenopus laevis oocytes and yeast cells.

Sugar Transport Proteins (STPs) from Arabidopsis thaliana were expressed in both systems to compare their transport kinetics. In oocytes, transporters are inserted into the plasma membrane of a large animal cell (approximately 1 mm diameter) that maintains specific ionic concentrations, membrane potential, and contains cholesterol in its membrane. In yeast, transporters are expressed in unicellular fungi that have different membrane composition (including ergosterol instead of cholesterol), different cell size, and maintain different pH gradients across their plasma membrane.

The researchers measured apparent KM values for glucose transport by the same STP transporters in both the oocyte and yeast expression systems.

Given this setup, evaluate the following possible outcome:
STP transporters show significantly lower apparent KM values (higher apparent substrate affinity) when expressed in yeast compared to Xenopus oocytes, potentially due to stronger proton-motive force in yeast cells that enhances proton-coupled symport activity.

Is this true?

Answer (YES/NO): NO